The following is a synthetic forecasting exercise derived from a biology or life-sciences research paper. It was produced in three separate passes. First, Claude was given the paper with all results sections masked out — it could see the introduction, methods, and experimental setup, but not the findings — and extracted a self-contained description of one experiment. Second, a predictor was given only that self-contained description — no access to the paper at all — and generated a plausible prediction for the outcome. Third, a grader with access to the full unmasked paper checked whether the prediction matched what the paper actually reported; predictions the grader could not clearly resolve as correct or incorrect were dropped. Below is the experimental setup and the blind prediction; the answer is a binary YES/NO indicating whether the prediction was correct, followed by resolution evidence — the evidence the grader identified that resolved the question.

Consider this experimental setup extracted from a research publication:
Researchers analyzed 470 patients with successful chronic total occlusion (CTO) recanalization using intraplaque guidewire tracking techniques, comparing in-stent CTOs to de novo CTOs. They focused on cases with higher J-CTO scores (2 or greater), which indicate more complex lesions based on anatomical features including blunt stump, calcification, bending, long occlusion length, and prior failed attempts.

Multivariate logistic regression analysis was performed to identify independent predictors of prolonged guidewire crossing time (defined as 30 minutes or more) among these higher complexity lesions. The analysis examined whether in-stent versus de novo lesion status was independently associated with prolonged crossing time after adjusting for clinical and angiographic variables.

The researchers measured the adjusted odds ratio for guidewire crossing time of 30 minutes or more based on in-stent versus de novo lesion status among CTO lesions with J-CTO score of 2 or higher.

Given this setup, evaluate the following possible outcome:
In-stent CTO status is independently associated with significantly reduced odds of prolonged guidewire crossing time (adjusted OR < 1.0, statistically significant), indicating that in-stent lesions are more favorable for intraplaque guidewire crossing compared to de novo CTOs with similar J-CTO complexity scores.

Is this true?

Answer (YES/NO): YES